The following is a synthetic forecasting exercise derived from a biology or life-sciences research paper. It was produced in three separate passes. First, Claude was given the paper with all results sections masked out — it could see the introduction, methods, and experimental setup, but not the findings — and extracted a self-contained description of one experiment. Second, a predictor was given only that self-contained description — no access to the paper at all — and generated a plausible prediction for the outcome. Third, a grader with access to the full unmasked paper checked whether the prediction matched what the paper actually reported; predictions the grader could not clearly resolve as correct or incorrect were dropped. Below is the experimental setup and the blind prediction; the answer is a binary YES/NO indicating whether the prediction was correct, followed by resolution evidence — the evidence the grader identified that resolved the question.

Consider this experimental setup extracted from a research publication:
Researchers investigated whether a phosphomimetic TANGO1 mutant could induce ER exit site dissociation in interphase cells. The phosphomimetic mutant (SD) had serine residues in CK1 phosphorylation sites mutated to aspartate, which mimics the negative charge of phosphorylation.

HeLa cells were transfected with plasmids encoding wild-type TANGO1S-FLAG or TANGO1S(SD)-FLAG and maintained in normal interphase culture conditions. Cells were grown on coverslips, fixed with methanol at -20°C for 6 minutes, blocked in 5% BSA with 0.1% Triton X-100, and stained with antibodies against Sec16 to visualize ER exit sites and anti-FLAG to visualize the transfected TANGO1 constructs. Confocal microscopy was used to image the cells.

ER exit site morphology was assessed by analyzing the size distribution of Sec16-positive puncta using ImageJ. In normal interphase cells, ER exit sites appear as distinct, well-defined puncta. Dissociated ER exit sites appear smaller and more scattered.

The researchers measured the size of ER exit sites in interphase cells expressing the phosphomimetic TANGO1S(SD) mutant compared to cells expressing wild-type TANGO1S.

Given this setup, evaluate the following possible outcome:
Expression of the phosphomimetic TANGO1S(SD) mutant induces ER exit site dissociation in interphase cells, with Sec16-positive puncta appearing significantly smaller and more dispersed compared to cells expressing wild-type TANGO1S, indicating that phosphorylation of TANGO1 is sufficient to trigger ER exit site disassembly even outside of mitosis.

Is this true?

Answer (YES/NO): YES